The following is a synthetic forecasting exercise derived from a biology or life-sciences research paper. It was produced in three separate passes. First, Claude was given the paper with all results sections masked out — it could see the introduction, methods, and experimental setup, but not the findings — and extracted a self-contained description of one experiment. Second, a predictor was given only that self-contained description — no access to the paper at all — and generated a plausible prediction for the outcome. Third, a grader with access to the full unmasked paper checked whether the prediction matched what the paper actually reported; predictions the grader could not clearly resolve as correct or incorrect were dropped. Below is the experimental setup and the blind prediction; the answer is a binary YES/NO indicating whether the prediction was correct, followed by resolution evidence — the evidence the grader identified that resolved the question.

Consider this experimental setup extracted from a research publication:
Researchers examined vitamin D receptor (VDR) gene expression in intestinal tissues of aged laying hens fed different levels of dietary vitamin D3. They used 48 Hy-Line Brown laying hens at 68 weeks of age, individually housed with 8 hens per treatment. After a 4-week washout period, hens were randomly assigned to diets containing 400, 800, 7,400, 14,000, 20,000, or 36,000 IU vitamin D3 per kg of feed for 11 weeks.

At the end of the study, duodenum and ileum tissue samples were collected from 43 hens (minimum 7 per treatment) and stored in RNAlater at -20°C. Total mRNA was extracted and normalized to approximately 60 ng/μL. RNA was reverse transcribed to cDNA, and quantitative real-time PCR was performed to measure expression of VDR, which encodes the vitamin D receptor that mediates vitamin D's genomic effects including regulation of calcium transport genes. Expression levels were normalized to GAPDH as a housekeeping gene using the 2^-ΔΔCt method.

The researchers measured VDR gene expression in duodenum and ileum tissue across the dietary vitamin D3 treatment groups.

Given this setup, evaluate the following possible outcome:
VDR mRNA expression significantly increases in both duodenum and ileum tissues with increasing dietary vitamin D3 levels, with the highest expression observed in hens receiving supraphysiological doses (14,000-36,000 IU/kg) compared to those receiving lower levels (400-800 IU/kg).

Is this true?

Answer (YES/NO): NO